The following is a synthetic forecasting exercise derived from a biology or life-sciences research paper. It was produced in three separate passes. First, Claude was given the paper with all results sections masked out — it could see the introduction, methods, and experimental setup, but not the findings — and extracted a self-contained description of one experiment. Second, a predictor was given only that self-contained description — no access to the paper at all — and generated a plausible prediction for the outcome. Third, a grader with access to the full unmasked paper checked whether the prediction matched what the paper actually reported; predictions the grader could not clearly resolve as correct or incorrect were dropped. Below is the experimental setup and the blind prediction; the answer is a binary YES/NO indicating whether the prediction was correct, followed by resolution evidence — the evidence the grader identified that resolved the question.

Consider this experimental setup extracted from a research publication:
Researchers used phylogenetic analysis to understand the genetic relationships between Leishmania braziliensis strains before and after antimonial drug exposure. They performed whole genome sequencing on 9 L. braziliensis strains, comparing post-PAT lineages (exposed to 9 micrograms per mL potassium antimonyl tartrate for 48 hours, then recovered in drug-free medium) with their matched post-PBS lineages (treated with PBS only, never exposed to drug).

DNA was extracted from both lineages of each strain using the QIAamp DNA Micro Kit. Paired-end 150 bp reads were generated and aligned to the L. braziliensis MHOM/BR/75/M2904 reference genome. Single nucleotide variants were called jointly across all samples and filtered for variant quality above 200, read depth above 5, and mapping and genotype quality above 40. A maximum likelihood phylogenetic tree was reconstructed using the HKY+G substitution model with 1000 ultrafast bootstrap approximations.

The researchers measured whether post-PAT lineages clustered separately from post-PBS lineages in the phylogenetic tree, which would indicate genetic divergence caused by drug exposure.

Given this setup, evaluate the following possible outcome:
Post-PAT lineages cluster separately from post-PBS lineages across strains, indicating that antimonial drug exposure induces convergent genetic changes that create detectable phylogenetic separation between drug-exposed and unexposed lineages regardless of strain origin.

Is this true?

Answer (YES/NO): NO